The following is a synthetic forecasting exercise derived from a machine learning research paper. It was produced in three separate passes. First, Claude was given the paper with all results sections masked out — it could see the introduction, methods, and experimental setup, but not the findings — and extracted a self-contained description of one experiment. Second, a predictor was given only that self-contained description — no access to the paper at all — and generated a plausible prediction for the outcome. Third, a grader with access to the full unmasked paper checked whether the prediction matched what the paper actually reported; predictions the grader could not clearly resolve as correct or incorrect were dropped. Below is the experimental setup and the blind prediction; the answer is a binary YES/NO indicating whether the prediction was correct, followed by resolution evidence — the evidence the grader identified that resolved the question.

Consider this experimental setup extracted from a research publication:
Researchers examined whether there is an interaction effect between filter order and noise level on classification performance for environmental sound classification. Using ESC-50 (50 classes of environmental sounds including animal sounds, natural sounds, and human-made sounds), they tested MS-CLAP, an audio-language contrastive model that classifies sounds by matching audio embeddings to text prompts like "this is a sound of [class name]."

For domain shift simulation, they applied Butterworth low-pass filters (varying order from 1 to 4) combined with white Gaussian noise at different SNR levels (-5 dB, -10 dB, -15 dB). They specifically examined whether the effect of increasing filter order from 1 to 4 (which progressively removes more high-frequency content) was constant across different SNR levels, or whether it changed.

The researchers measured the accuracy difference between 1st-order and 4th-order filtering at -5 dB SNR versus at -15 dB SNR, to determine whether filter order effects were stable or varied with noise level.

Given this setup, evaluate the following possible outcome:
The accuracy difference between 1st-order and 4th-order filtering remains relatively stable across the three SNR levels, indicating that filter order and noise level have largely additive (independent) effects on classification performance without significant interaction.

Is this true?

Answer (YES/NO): NO